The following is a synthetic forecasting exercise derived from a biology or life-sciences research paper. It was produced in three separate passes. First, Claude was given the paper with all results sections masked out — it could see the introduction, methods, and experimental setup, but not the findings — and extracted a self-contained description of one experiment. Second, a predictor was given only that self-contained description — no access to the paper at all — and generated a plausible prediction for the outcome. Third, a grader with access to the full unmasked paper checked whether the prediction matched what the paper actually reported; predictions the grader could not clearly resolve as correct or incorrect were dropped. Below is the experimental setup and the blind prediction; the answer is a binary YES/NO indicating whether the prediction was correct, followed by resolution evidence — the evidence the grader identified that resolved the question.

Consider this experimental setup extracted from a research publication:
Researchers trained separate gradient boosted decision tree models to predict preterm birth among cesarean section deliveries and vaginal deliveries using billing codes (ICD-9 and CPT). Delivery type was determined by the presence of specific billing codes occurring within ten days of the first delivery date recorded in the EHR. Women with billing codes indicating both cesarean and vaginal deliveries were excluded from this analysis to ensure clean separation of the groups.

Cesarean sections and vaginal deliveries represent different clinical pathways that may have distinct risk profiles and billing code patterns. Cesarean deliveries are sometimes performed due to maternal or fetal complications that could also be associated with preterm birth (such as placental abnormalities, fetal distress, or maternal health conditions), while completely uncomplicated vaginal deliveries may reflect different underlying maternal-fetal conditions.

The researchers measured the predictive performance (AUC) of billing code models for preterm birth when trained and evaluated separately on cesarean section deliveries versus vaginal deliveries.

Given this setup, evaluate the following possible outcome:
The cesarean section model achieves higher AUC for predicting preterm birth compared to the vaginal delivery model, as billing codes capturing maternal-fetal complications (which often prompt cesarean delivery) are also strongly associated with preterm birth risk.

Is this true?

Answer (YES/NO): YES